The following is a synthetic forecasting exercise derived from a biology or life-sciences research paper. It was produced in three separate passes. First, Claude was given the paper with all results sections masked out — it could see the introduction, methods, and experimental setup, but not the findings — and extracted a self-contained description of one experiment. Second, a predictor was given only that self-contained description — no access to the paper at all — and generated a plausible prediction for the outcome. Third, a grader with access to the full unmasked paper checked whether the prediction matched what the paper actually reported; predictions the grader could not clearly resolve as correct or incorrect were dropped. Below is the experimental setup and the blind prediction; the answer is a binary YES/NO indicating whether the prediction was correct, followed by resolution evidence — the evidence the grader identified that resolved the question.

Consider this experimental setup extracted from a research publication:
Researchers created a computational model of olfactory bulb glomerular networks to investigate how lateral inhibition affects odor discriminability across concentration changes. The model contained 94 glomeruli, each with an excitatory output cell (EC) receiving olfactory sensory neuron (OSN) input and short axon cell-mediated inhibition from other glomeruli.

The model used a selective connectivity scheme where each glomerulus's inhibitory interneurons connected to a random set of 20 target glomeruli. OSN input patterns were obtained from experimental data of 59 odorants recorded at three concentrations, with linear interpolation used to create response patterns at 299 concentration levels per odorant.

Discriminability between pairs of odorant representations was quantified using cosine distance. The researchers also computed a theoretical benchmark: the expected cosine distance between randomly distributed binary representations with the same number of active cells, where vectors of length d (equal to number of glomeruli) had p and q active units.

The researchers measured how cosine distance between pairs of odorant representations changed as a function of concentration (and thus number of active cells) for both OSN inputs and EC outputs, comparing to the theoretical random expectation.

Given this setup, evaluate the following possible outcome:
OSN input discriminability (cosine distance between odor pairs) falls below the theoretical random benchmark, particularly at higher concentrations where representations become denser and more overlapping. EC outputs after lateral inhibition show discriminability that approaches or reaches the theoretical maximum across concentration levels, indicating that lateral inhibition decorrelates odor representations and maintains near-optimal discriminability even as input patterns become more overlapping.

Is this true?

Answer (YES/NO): NO